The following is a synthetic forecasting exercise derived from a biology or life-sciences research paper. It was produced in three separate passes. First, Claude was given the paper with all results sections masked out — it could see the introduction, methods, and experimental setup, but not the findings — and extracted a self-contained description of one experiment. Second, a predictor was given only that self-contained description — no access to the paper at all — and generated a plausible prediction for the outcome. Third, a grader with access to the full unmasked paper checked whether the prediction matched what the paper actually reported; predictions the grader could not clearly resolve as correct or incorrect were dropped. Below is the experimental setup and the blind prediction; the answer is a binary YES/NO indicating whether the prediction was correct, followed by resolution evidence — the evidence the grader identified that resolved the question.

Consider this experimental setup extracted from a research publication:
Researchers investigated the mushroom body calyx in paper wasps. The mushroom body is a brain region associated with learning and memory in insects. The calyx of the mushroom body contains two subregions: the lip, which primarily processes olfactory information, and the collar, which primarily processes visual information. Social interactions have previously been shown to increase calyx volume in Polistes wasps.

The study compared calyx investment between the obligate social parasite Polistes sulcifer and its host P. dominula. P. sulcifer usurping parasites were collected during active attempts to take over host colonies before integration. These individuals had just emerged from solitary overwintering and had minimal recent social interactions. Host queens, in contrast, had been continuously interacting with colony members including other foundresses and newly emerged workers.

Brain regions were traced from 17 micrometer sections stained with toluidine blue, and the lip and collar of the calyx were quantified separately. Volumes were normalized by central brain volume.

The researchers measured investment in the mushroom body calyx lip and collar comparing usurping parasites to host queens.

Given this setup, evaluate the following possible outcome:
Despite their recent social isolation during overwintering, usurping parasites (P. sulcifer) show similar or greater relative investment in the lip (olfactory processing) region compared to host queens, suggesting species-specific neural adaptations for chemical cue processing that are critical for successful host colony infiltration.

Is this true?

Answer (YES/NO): NO